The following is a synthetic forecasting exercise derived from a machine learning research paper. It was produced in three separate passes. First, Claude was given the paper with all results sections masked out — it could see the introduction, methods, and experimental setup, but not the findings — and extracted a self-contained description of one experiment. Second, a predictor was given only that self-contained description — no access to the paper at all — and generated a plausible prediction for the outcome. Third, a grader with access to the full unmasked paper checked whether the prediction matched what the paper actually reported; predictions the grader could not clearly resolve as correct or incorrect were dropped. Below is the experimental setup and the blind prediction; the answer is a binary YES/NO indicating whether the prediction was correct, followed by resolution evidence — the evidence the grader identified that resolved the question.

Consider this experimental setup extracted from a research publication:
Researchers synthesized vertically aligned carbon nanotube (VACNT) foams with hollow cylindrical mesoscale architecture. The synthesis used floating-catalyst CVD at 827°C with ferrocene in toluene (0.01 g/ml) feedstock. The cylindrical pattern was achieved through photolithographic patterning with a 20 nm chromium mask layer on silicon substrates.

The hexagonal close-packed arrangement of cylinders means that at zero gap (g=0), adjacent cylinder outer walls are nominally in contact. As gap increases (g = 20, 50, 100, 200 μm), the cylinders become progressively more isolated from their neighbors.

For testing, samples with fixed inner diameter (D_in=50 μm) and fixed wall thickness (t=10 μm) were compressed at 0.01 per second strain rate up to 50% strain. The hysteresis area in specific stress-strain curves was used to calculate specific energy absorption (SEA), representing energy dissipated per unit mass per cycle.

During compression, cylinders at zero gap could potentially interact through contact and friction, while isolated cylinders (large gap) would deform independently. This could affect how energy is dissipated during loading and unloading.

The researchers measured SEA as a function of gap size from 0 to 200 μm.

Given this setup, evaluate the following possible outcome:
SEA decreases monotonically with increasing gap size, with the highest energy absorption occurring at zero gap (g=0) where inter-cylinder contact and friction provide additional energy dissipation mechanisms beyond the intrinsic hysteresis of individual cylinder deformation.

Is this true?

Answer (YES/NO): YES